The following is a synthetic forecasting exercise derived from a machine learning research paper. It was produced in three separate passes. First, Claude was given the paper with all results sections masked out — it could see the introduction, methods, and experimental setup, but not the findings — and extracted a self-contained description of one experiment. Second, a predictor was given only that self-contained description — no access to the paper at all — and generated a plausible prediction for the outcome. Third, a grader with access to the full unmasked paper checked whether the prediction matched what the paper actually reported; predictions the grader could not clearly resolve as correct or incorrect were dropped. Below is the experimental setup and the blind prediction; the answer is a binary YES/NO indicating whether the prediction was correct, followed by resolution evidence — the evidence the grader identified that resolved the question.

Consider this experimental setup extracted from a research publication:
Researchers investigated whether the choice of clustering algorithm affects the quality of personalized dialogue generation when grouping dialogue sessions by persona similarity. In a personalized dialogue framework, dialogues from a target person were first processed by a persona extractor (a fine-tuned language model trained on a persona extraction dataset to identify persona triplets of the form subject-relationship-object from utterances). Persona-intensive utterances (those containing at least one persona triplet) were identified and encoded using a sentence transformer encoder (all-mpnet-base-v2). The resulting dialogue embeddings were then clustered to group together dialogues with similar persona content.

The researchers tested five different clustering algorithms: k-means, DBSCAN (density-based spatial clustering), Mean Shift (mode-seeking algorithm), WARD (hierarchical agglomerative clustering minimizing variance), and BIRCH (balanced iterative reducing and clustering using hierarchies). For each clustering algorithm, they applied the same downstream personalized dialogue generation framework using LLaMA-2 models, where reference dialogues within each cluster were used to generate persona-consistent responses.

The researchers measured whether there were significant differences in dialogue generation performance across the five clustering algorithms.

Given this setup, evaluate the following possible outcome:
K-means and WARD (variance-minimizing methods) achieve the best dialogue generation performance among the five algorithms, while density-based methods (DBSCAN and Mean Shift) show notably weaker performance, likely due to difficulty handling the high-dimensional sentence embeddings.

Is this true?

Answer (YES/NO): NO